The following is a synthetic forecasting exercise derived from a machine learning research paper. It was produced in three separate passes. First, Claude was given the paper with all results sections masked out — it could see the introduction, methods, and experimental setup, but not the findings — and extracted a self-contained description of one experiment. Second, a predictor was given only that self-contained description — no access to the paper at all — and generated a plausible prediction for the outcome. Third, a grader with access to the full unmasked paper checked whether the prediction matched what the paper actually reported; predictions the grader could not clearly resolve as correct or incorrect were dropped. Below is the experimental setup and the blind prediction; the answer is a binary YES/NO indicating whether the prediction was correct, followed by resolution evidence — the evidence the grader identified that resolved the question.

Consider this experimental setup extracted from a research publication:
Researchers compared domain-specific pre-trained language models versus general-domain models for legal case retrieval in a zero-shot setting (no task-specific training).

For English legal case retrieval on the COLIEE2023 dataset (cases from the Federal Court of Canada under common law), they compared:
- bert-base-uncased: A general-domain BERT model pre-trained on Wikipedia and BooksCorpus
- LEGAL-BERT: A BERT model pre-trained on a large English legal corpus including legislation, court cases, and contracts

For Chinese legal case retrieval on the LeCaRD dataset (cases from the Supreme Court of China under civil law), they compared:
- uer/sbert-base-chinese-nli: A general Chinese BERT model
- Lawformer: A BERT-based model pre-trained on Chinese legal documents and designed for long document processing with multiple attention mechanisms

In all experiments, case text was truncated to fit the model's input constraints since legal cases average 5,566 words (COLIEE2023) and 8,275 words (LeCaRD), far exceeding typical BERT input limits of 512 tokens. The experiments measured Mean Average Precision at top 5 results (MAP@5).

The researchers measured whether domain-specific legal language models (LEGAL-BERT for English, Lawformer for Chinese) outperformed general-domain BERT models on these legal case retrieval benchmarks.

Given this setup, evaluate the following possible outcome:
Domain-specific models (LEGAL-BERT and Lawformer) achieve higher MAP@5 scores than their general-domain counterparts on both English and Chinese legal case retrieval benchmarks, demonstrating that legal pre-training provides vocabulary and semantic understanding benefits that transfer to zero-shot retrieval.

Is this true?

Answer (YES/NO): NO